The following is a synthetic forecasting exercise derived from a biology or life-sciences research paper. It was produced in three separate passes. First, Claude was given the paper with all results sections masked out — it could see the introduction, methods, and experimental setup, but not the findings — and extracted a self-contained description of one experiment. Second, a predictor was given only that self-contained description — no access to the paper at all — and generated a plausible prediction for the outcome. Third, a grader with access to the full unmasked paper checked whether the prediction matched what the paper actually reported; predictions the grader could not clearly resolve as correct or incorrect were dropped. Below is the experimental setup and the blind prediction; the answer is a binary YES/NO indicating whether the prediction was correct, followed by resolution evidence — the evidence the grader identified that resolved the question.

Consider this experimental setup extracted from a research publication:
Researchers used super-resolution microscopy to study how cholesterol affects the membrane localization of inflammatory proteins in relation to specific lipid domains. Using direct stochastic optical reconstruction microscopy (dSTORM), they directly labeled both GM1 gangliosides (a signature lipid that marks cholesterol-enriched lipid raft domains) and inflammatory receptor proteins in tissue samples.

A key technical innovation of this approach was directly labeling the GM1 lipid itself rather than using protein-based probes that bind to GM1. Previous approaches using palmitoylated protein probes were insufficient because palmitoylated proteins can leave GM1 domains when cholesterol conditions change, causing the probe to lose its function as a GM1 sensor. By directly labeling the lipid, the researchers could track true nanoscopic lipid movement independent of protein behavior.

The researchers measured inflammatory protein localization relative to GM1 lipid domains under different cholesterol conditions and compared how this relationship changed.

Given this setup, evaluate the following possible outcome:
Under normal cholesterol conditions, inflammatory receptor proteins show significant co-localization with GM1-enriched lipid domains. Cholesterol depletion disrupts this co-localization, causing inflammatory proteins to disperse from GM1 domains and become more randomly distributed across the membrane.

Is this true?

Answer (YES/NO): YES